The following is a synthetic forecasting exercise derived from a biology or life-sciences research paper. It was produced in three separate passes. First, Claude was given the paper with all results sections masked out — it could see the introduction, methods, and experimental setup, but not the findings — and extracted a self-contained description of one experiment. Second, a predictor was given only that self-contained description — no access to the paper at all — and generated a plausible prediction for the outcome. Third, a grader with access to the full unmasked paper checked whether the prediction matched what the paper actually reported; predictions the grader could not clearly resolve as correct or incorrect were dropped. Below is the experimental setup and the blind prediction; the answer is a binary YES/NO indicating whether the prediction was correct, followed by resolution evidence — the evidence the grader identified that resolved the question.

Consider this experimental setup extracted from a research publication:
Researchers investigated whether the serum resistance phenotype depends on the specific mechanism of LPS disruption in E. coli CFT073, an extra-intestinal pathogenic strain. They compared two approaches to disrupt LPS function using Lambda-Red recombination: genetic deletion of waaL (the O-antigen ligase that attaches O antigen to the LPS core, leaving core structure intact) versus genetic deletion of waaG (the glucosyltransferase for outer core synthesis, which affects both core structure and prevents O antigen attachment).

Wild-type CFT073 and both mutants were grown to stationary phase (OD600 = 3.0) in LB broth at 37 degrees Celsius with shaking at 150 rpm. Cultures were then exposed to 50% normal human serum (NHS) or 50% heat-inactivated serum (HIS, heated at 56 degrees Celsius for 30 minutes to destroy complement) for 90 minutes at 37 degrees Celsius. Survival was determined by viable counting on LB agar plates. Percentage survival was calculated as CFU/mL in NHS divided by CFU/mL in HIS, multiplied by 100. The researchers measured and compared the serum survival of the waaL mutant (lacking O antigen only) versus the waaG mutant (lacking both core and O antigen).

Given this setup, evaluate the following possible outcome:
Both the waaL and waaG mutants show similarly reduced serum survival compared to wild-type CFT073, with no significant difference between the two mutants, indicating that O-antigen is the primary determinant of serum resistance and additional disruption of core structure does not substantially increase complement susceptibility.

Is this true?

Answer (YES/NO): NO